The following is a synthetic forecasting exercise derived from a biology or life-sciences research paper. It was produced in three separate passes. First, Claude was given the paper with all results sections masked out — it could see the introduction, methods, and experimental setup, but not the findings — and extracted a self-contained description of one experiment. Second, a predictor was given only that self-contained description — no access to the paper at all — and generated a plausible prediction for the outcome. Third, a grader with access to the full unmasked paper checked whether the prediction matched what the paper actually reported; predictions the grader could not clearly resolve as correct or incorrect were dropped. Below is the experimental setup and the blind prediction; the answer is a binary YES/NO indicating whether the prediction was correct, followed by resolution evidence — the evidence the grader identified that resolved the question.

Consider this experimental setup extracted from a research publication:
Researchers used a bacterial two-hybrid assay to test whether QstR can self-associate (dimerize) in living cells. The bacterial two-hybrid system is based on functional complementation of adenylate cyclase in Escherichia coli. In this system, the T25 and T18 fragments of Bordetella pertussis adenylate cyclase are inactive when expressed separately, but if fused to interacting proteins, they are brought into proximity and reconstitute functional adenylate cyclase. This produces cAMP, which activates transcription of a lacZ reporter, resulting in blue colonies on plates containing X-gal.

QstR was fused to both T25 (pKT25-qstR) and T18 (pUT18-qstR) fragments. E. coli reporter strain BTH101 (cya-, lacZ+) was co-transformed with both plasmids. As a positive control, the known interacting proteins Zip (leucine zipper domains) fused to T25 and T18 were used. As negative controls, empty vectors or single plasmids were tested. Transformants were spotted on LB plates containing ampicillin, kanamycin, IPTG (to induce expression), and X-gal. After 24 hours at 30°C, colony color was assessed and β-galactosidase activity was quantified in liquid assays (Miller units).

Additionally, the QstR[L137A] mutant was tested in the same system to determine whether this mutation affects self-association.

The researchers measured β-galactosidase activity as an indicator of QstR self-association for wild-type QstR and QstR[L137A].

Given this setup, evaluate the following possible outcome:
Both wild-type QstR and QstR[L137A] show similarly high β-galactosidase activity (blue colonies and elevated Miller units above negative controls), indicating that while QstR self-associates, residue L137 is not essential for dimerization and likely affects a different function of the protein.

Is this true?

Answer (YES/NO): NO